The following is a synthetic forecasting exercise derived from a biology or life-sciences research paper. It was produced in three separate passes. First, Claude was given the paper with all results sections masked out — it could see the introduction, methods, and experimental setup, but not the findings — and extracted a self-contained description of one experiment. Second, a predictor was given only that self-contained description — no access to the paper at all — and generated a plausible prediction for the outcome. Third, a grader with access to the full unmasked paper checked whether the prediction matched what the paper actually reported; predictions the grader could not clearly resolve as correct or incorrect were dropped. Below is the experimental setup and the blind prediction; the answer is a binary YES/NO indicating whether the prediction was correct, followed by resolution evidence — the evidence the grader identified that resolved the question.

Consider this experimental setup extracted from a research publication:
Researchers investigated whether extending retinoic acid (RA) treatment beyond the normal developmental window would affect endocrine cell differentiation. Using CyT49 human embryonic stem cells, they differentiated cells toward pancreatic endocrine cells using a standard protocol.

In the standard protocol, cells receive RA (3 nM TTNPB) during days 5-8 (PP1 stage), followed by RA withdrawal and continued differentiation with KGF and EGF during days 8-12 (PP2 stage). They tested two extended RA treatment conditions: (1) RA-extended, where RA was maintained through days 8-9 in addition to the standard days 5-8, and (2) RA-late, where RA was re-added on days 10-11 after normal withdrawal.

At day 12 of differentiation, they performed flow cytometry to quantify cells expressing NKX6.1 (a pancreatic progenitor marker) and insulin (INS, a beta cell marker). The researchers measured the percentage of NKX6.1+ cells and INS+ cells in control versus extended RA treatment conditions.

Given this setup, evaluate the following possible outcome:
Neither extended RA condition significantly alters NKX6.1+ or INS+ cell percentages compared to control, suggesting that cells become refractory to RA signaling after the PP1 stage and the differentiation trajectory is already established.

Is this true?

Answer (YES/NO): NO